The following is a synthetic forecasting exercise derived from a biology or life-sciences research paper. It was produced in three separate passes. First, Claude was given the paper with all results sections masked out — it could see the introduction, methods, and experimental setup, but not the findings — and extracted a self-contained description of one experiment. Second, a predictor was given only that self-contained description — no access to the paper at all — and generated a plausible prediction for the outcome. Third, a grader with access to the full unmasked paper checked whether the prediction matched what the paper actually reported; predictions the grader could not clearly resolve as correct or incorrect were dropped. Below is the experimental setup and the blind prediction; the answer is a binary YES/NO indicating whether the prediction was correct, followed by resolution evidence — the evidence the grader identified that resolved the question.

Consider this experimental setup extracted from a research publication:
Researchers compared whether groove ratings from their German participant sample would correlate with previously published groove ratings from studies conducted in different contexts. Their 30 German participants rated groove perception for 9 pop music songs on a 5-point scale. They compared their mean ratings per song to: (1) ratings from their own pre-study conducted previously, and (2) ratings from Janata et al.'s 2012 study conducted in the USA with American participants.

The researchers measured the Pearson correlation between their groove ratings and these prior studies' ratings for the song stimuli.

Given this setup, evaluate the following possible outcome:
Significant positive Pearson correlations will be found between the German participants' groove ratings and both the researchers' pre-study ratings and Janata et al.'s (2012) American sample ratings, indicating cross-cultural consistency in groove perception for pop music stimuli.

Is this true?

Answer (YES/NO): NO